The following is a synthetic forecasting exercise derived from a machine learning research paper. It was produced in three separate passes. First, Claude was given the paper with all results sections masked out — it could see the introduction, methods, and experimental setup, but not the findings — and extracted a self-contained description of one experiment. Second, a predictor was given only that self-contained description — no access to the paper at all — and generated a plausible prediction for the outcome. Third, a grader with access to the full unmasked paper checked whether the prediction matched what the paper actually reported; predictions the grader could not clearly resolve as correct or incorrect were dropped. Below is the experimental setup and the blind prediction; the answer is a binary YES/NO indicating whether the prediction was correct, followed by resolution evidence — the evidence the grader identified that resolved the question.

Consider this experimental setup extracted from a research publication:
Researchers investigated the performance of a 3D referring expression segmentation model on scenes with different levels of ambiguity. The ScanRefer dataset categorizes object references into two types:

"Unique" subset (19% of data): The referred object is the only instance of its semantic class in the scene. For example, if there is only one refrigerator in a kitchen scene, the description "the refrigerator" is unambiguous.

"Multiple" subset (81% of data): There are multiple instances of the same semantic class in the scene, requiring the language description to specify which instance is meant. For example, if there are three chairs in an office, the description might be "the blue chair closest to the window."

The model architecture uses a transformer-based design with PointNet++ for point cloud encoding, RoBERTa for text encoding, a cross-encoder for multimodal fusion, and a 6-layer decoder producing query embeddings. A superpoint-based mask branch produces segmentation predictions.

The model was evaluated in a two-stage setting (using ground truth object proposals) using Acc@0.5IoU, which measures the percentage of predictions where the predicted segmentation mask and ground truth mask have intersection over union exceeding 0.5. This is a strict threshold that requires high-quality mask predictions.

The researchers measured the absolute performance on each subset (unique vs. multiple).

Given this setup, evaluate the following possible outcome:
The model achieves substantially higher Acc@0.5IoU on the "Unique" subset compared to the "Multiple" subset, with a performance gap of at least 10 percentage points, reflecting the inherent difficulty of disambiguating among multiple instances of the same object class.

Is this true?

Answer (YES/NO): YES